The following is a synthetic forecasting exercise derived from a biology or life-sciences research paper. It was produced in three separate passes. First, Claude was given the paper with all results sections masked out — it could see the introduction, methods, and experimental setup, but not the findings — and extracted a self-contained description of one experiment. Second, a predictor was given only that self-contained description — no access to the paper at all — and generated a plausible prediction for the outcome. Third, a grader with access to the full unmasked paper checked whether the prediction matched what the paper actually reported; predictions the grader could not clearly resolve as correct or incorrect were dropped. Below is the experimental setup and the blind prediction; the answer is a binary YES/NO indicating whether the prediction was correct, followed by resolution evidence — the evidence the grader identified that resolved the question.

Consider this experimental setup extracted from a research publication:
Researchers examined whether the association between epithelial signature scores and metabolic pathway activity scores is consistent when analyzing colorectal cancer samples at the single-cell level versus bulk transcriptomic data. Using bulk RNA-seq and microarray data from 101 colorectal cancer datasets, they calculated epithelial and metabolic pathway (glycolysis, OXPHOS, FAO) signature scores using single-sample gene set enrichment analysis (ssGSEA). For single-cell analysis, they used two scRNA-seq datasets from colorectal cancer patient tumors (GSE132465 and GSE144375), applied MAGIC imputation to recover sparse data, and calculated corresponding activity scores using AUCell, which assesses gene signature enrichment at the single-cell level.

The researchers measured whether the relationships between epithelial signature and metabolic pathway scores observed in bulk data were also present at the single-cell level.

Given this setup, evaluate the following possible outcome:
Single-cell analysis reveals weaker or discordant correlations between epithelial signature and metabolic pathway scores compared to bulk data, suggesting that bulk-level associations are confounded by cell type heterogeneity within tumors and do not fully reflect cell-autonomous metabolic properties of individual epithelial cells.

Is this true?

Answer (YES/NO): NO